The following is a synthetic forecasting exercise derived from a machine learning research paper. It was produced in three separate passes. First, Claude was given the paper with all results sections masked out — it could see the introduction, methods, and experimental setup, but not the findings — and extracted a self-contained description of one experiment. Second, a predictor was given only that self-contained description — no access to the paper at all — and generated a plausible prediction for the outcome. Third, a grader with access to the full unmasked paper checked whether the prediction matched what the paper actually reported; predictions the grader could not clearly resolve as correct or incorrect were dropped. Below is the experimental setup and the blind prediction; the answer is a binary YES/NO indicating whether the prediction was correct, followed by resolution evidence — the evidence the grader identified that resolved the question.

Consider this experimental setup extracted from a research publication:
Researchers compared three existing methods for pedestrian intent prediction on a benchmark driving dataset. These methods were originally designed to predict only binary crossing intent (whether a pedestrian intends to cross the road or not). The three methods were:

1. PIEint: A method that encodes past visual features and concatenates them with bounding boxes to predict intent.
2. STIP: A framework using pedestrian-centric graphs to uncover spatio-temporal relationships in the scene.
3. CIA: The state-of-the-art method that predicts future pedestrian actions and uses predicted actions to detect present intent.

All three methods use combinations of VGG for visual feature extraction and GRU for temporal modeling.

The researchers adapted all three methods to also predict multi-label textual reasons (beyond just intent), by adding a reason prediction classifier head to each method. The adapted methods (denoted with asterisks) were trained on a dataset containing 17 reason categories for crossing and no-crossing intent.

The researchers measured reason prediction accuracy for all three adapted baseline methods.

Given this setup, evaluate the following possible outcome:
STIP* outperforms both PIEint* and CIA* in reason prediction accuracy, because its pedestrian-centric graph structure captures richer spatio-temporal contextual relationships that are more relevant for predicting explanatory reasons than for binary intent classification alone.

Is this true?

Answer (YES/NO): NO